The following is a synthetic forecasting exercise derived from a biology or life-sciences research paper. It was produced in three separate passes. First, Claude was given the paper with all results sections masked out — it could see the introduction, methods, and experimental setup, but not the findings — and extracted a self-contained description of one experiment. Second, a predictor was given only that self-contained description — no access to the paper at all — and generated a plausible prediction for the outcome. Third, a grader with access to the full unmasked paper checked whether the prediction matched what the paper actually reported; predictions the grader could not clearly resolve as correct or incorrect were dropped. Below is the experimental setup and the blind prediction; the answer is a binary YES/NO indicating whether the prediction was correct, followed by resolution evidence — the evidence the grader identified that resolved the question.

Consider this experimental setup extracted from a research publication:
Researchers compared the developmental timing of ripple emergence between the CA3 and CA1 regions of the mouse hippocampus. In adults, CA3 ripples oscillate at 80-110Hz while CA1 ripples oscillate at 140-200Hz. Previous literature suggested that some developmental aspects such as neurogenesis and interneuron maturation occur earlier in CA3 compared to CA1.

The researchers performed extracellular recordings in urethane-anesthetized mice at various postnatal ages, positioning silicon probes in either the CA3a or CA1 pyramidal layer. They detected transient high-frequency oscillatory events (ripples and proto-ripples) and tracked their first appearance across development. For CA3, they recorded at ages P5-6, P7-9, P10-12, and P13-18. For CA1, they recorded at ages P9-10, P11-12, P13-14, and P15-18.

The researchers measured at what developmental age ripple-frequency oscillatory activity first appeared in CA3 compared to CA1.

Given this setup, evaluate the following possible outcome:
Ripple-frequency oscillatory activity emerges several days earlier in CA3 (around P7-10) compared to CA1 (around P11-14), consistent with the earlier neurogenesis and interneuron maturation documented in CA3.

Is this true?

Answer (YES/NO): YES